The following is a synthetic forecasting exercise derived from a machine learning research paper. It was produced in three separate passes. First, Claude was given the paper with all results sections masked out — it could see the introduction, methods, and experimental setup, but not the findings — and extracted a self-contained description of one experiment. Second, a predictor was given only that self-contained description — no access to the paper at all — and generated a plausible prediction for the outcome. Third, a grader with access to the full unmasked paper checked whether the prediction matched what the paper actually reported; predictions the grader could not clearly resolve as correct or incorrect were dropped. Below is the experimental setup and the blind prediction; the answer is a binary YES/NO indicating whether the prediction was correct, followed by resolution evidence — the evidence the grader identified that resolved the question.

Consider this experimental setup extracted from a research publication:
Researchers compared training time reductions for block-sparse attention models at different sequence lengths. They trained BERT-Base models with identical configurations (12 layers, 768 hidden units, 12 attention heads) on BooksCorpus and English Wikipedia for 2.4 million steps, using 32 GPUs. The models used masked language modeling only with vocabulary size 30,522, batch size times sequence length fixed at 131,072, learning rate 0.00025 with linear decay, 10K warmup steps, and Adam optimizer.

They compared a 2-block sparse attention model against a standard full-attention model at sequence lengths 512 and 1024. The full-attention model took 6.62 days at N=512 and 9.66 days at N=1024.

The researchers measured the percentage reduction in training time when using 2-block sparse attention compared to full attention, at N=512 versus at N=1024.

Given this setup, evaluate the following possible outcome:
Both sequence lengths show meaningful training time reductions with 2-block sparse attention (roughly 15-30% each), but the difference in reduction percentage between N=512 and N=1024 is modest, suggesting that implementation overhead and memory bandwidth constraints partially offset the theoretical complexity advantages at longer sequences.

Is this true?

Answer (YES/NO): NO